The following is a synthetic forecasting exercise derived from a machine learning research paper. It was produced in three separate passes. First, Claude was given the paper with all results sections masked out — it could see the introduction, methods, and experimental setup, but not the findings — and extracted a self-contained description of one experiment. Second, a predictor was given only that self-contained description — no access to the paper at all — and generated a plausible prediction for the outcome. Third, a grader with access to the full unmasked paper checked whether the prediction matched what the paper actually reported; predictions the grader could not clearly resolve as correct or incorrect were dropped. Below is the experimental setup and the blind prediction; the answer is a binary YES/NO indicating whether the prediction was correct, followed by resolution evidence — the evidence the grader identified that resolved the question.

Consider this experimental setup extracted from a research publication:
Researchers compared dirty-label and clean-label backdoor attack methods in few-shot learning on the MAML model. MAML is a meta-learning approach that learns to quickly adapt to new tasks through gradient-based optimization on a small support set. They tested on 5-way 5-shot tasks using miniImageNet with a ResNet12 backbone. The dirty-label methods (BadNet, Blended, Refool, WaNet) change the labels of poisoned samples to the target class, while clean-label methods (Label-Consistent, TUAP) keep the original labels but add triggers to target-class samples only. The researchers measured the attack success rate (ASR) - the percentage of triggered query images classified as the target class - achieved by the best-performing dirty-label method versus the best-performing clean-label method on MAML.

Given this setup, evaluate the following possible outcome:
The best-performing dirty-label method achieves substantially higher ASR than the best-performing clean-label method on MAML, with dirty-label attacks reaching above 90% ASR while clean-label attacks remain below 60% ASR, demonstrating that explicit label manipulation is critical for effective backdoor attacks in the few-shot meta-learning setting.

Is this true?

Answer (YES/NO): NO